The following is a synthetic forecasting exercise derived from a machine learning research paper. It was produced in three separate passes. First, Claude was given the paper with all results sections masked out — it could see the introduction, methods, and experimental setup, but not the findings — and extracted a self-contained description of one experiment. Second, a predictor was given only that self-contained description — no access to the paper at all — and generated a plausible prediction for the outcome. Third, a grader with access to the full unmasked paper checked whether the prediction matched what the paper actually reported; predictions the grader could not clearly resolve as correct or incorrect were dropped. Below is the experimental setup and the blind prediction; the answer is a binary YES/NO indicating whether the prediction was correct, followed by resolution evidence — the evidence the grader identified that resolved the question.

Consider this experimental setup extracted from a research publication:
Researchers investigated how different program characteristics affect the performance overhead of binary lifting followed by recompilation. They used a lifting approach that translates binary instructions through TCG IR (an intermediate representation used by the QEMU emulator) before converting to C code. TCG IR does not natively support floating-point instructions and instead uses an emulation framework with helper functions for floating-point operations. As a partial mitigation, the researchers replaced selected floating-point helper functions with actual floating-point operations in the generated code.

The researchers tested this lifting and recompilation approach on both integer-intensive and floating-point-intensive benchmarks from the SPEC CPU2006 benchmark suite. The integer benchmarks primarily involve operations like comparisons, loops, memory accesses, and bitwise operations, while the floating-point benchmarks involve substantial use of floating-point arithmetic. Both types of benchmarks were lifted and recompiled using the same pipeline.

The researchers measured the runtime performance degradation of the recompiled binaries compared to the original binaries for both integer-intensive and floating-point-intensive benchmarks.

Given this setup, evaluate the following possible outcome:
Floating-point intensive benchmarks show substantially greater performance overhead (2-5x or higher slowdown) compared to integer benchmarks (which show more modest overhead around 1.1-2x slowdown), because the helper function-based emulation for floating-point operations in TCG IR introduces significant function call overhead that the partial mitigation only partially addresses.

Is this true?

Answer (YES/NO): NO